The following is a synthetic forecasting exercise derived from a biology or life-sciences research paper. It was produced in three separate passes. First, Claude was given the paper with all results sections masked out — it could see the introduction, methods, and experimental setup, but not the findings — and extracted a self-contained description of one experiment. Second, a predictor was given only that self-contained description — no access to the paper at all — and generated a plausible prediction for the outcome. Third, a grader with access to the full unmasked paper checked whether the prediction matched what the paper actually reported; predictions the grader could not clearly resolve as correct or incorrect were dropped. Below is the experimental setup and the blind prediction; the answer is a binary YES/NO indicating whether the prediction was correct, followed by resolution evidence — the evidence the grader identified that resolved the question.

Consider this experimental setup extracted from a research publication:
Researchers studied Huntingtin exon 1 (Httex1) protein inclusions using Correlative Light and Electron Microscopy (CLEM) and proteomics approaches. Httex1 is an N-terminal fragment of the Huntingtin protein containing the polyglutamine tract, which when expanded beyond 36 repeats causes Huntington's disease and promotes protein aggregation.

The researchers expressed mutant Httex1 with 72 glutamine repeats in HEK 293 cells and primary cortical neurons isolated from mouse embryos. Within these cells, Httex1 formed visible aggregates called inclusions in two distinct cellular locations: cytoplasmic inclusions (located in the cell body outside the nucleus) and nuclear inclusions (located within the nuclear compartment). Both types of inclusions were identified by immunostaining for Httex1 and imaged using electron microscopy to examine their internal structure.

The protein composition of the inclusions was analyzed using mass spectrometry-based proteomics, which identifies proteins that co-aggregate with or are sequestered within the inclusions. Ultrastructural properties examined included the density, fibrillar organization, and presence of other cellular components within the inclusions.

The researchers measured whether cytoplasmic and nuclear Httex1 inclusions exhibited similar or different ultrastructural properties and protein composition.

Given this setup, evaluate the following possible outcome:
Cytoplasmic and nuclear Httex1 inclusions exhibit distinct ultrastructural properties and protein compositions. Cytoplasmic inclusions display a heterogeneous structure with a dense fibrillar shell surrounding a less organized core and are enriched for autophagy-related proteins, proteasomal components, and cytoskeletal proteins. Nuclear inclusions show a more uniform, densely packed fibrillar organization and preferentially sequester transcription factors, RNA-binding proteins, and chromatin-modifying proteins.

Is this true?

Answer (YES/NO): NO